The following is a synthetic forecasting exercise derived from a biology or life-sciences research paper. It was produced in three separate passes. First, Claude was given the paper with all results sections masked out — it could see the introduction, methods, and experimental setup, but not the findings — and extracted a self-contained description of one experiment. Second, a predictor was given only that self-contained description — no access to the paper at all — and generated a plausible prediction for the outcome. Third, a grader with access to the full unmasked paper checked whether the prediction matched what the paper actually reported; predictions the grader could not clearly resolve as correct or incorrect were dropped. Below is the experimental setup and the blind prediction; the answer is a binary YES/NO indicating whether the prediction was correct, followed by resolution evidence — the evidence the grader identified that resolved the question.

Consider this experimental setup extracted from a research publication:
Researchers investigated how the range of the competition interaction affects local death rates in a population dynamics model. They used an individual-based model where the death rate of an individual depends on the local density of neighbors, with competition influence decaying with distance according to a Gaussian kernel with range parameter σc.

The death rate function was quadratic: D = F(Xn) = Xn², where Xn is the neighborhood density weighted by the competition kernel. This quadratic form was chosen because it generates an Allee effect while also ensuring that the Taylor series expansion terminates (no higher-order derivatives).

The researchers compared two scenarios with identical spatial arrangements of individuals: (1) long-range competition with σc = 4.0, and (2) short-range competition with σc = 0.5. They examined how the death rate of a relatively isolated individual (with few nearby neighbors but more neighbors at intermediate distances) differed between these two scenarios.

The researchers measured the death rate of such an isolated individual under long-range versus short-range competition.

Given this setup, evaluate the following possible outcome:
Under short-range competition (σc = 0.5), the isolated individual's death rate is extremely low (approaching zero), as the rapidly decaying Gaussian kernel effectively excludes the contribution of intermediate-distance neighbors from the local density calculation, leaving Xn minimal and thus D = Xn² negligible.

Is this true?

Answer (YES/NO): YES